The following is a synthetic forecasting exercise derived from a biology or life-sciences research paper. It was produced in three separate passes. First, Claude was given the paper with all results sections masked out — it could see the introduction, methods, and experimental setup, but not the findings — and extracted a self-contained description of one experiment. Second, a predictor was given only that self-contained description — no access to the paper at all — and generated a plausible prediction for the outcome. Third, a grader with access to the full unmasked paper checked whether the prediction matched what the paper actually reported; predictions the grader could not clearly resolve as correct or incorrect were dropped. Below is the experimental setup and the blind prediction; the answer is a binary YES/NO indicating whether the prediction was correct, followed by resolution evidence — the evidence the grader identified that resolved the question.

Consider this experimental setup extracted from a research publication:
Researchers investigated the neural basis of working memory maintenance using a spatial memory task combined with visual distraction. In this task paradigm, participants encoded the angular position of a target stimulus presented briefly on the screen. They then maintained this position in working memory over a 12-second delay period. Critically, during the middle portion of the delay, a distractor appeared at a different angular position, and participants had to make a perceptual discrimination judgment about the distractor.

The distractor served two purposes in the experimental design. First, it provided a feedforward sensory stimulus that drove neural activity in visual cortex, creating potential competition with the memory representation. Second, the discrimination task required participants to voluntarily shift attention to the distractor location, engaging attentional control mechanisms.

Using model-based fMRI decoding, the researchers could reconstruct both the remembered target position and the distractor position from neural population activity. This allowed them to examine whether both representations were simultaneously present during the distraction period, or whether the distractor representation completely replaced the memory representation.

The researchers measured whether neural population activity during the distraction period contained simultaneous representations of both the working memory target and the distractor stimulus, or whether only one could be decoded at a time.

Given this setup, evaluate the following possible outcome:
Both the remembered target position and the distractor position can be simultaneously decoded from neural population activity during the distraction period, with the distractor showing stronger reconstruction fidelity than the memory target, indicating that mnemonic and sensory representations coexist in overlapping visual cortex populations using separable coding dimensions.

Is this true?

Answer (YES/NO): NO